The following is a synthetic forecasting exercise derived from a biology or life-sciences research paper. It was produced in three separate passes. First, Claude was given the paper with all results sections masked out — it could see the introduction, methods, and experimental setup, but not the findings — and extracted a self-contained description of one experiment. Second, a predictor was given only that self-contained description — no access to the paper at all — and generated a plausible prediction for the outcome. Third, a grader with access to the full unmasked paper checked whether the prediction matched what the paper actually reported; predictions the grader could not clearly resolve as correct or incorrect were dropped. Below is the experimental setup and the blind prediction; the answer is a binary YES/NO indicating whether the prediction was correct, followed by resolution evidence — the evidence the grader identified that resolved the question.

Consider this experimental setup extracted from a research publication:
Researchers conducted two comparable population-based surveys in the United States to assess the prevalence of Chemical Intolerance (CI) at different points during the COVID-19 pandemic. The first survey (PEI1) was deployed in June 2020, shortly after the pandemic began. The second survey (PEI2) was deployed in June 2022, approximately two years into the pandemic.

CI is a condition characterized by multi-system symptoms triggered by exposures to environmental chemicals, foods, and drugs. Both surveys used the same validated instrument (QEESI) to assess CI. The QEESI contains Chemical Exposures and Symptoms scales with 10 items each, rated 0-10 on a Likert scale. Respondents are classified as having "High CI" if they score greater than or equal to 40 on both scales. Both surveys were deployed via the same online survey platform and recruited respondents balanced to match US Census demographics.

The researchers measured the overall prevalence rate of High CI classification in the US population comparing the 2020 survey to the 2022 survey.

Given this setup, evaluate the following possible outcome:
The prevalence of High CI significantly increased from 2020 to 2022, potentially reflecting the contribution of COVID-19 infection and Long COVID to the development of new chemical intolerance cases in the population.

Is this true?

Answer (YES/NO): NO